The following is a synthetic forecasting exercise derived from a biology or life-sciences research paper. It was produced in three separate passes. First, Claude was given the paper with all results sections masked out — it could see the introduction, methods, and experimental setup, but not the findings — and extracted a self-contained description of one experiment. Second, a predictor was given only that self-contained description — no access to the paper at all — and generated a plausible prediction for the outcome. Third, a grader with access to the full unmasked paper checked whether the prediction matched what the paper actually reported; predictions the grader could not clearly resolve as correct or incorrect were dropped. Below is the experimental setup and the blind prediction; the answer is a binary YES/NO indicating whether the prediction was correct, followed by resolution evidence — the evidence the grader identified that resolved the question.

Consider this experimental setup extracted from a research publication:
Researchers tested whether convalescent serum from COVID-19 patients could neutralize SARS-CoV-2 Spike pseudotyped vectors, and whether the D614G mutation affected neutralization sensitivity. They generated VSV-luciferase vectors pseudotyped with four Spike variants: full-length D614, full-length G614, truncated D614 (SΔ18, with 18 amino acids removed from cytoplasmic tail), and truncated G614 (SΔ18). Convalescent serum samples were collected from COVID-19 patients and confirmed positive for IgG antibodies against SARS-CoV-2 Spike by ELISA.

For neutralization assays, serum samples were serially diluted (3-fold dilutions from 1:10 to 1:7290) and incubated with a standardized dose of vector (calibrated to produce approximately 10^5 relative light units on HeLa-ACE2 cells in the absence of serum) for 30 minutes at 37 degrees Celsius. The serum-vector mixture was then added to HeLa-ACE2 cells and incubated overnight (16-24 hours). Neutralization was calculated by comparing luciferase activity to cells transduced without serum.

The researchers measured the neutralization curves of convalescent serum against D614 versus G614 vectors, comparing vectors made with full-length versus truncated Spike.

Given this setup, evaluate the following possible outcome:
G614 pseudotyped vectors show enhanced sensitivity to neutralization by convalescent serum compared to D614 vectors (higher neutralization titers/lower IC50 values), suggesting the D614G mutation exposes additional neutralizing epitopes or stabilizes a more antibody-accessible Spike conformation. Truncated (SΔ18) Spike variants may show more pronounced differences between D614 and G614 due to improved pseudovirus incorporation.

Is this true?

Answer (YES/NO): NO